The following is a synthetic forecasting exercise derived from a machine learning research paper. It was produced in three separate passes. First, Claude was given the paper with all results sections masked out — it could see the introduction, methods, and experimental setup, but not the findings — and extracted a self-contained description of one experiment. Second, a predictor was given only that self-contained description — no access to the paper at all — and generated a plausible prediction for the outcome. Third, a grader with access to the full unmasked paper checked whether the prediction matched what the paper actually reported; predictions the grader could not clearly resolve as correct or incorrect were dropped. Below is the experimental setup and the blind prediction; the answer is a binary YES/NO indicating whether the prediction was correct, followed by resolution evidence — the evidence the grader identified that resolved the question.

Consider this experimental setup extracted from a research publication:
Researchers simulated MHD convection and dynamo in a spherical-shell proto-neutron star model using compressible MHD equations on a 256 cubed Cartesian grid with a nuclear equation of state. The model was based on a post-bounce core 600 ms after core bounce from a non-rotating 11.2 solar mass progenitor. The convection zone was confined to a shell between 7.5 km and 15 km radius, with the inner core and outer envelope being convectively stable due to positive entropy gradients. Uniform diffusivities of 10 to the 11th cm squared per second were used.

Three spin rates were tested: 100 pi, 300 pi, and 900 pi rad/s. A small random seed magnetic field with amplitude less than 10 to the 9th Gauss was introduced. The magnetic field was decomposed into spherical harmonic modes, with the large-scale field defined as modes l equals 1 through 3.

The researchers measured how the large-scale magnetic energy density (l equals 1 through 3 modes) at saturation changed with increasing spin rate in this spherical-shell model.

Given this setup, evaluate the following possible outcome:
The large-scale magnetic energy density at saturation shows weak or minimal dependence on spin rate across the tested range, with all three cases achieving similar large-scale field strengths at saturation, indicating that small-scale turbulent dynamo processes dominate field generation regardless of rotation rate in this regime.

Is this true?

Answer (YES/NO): NO